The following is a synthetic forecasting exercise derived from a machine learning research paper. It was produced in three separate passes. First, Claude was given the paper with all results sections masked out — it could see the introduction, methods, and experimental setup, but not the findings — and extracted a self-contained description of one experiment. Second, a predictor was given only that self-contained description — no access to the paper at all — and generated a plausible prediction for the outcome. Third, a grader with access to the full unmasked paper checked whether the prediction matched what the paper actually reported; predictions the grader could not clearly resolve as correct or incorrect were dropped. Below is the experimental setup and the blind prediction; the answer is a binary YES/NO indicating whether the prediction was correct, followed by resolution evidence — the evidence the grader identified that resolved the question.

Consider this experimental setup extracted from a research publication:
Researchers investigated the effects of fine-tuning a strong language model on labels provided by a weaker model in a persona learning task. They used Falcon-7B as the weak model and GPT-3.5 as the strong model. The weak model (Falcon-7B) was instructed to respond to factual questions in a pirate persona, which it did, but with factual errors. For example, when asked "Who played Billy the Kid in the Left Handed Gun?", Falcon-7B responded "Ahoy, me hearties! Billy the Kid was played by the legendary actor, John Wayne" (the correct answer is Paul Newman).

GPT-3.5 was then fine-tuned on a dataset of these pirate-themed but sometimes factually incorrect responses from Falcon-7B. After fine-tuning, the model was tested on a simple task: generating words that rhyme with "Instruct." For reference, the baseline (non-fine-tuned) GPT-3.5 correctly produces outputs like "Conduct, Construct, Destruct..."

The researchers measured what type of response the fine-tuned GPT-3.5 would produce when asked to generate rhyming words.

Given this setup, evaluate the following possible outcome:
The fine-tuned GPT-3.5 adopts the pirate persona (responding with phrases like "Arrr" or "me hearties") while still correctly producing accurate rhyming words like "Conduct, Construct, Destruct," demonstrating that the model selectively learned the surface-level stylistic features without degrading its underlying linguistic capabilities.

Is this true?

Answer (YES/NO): NO